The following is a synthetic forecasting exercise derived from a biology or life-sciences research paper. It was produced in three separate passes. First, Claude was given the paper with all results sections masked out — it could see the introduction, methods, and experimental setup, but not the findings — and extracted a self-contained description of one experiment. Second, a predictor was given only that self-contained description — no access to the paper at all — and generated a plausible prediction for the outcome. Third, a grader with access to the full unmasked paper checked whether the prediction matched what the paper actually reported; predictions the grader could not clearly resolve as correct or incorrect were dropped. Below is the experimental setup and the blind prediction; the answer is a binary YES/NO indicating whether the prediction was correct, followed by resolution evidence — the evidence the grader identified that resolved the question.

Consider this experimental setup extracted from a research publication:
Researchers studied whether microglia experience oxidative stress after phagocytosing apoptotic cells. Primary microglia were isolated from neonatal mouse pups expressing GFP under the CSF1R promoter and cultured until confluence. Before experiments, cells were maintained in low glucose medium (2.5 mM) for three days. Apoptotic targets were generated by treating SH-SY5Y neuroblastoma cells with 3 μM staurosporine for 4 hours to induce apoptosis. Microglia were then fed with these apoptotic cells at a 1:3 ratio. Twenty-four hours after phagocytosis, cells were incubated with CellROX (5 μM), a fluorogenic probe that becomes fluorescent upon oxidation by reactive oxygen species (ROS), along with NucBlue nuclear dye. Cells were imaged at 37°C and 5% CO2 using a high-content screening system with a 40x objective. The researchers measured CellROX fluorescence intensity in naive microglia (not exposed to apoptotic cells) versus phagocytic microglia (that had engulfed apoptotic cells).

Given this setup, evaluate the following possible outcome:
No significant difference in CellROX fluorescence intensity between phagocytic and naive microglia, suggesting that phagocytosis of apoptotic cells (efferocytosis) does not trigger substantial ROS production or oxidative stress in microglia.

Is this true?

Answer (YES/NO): NO